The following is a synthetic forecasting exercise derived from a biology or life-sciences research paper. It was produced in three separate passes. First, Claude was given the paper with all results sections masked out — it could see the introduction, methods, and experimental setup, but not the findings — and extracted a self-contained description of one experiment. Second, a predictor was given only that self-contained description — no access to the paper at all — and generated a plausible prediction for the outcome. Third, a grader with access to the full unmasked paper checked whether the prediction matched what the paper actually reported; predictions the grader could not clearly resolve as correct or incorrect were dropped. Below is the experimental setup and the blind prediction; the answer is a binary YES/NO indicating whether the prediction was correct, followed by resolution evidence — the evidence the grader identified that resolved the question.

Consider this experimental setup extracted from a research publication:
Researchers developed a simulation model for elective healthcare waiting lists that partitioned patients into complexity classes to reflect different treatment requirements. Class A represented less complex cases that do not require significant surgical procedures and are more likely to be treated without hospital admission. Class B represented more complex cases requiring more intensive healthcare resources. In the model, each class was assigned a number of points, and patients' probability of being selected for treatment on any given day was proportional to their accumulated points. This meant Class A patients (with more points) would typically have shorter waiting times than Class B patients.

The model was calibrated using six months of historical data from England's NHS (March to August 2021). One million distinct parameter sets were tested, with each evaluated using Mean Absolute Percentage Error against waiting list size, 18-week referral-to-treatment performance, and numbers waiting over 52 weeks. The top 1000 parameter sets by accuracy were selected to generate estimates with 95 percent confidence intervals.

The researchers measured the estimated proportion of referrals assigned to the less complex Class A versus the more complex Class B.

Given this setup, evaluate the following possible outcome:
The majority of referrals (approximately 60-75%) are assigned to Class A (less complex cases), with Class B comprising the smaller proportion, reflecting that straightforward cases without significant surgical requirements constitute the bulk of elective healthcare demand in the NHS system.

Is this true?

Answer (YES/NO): NO